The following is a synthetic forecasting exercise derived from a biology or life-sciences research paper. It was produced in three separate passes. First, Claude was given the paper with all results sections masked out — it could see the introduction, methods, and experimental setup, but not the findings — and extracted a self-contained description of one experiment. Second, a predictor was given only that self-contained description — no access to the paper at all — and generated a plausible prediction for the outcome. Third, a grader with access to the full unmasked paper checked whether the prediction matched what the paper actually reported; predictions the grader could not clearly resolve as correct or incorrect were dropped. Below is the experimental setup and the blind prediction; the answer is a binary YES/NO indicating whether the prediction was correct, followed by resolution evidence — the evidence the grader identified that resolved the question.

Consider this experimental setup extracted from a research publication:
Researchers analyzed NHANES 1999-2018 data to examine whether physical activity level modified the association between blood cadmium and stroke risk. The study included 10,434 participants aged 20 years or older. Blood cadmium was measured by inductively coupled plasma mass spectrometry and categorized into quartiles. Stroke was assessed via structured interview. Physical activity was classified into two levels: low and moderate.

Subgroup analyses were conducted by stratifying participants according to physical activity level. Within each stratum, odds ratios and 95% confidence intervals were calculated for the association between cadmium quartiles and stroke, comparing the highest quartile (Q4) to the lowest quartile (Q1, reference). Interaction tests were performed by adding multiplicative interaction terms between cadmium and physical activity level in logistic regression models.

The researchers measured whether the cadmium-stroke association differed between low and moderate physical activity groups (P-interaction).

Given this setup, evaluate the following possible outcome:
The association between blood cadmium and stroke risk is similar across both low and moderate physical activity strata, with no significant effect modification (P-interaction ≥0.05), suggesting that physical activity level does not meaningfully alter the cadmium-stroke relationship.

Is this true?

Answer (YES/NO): NO